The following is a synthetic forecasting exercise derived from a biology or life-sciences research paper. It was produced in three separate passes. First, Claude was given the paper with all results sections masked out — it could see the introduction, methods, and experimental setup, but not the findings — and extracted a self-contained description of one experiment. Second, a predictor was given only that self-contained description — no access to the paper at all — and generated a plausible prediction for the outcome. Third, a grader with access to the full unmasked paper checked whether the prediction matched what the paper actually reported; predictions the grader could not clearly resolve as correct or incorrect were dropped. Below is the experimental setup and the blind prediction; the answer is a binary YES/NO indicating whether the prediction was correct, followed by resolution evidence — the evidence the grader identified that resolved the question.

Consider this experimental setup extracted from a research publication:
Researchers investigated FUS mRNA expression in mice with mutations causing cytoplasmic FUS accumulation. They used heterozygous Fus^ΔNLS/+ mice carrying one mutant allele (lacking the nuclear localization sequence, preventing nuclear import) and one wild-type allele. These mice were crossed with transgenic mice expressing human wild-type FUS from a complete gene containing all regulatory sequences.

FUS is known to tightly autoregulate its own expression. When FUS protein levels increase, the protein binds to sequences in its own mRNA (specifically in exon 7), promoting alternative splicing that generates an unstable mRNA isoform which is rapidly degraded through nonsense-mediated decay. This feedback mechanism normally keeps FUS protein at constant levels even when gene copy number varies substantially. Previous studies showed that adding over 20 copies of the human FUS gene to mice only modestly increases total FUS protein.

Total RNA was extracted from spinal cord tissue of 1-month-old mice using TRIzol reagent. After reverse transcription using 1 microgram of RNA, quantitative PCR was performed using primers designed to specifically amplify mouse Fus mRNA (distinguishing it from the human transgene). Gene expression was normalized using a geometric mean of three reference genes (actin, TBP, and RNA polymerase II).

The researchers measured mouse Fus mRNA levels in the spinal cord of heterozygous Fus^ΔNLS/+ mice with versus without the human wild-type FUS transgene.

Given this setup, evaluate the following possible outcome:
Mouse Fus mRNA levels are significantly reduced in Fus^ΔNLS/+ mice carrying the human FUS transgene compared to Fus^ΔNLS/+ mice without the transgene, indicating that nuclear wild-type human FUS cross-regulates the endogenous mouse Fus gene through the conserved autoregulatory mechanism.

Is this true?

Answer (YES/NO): YES